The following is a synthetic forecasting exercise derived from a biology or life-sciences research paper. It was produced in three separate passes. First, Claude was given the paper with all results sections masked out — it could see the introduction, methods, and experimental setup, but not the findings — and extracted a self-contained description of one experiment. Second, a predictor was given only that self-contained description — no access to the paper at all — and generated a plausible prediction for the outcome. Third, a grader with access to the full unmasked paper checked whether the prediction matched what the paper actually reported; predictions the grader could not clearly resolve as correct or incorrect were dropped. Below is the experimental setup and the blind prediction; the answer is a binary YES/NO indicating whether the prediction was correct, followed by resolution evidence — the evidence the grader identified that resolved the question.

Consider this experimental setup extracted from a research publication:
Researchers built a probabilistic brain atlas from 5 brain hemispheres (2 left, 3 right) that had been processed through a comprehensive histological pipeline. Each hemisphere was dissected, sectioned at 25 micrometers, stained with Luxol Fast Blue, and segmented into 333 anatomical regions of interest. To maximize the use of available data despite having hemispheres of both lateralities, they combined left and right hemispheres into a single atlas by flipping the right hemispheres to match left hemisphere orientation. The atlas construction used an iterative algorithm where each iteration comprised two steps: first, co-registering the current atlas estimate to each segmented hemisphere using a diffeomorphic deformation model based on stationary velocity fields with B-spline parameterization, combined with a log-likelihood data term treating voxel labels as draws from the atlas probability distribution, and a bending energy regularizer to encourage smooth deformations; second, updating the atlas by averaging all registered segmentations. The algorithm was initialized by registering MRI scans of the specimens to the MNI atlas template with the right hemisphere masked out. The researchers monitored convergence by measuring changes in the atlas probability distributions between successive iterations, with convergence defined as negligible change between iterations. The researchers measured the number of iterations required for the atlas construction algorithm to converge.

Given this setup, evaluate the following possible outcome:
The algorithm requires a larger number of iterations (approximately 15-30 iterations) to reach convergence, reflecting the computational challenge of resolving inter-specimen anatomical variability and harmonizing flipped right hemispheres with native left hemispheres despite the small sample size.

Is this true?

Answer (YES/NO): NO